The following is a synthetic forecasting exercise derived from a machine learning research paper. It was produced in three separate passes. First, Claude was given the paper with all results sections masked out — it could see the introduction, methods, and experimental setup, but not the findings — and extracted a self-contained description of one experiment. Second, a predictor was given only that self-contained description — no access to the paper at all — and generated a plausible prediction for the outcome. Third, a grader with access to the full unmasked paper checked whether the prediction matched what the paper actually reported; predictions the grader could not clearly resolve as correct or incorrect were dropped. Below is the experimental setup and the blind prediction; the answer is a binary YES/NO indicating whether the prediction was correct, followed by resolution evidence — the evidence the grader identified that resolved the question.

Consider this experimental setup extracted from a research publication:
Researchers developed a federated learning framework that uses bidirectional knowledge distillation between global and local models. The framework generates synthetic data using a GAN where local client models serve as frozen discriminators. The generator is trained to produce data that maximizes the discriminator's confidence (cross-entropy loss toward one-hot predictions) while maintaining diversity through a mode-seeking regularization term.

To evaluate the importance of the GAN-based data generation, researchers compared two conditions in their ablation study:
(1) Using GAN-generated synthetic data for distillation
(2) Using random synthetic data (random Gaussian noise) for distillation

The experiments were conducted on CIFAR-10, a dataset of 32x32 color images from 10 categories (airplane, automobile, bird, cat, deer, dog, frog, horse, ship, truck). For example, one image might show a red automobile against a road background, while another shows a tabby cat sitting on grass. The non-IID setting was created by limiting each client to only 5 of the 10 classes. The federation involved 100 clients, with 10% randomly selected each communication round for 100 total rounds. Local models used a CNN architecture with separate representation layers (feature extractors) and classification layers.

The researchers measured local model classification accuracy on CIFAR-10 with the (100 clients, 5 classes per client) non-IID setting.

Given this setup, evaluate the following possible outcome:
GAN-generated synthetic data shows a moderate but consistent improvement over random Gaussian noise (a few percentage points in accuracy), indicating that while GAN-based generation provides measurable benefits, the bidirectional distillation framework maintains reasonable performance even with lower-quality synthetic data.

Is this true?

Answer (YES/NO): YES